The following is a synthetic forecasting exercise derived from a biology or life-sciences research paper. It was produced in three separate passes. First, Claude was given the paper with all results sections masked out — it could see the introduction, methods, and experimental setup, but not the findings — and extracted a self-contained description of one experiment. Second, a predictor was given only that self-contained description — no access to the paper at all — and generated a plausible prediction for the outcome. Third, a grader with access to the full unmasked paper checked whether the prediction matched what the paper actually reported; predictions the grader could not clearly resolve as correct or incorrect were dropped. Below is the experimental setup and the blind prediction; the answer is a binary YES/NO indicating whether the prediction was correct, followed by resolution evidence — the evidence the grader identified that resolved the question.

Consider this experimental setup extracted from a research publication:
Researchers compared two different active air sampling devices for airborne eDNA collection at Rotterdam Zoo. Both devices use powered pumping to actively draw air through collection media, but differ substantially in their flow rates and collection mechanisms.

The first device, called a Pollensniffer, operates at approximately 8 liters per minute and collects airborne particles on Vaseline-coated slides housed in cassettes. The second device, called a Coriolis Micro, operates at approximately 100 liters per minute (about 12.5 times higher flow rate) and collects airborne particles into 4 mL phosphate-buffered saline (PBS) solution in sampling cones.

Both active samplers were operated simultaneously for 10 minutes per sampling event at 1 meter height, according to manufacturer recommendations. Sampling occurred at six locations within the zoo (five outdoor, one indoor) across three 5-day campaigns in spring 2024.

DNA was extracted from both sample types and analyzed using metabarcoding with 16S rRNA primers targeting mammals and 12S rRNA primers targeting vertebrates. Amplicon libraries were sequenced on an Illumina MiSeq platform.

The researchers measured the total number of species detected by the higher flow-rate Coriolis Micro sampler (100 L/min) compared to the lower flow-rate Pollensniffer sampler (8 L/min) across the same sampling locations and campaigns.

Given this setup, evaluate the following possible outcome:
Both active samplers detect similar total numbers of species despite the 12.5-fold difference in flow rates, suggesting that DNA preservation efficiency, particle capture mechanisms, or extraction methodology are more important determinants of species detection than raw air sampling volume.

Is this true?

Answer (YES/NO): NO